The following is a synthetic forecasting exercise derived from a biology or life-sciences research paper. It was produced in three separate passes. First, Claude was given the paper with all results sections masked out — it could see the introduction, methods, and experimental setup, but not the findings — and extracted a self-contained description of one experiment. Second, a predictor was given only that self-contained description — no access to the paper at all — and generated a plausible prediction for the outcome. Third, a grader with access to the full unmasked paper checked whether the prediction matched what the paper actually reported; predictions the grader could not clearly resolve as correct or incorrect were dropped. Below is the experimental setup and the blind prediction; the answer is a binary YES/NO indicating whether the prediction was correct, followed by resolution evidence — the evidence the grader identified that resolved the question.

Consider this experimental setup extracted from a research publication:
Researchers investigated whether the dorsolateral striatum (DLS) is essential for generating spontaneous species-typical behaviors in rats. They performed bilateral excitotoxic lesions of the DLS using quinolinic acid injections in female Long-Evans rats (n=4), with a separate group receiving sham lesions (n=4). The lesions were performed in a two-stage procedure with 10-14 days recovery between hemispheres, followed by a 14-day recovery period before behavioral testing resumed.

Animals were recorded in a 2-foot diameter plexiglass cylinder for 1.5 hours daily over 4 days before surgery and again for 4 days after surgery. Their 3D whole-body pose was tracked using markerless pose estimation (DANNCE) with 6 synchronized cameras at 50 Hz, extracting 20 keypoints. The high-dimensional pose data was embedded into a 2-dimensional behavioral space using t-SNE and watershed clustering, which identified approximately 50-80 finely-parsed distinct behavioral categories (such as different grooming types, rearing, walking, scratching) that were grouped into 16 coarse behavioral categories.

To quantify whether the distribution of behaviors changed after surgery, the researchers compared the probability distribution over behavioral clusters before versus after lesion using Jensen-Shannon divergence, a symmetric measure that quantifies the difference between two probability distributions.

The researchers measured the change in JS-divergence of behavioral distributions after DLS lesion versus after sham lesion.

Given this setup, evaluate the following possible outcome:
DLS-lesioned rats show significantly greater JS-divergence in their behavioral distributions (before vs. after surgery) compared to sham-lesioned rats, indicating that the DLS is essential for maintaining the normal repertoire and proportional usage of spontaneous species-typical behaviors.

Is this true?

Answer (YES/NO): NO